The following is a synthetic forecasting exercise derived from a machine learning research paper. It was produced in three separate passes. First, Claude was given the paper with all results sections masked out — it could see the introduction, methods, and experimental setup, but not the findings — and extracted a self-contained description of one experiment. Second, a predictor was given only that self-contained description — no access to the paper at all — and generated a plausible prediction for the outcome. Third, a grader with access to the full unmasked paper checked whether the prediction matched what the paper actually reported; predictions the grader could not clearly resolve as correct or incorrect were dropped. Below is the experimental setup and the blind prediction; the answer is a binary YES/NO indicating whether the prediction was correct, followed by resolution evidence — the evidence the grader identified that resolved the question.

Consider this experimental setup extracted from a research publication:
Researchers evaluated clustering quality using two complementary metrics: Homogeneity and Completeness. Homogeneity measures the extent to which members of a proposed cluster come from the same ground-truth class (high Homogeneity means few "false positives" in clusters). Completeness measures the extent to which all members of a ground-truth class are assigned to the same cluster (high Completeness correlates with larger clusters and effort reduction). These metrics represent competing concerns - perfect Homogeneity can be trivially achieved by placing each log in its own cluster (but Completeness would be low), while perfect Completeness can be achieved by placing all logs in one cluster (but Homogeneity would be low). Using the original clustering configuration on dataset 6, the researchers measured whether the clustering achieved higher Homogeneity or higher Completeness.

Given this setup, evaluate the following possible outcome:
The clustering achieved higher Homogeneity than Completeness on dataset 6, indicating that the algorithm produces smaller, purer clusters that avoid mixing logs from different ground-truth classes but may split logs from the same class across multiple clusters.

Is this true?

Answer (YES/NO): NO